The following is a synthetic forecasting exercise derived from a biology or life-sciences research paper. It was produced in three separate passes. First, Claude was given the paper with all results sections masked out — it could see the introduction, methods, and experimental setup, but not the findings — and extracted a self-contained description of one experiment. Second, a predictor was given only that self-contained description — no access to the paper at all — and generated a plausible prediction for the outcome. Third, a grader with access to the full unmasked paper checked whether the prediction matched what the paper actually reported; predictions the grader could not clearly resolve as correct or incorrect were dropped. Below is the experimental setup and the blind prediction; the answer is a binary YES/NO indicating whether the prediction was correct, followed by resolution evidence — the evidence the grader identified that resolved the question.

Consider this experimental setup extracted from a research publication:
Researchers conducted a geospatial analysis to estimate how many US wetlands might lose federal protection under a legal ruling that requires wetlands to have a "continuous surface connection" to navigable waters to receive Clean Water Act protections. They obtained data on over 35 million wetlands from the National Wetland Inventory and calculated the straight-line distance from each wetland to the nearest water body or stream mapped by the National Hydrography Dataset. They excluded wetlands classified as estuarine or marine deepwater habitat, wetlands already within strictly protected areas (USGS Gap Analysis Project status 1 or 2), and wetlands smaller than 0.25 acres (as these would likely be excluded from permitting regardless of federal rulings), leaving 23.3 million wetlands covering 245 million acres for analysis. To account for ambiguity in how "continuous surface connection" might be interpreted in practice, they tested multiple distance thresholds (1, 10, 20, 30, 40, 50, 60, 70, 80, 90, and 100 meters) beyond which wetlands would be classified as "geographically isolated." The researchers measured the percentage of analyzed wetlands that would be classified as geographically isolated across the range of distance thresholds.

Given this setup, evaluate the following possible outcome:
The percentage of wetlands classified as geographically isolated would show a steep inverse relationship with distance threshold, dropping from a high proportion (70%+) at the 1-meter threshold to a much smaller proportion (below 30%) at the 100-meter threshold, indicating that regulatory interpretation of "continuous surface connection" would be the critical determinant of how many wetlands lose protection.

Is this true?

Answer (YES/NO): NO